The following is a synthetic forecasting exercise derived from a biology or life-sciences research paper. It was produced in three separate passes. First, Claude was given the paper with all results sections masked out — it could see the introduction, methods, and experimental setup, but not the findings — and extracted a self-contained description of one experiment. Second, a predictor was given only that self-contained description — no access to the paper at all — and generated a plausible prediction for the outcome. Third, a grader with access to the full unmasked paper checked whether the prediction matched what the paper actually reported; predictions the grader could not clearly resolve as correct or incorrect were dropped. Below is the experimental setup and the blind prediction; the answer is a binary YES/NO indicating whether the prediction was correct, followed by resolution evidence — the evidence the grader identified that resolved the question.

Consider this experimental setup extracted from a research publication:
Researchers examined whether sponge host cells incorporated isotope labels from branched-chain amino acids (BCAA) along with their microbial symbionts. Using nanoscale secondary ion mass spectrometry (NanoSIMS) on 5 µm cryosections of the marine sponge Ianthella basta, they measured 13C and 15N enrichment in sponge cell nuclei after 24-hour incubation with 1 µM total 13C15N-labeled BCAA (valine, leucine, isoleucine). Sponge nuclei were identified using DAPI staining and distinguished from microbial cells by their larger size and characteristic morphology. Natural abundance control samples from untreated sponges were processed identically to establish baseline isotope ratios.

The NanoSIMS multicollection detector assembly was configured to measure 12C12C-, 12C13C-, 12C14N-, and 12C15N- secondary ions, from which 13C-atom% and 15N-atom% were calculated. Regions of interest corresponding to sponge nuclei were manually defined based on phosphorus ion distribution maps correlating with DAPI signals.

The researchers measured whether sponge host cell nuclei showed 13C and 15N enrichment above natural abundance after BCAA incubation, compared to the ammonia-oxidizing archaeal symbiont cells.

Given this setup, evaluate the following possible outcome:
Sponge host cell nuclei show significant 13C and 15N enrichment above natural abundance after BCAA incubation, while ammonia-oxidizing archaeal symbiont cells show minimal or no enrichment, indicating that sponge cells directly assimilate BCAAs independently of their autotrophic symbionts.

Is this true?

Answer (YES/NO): NO